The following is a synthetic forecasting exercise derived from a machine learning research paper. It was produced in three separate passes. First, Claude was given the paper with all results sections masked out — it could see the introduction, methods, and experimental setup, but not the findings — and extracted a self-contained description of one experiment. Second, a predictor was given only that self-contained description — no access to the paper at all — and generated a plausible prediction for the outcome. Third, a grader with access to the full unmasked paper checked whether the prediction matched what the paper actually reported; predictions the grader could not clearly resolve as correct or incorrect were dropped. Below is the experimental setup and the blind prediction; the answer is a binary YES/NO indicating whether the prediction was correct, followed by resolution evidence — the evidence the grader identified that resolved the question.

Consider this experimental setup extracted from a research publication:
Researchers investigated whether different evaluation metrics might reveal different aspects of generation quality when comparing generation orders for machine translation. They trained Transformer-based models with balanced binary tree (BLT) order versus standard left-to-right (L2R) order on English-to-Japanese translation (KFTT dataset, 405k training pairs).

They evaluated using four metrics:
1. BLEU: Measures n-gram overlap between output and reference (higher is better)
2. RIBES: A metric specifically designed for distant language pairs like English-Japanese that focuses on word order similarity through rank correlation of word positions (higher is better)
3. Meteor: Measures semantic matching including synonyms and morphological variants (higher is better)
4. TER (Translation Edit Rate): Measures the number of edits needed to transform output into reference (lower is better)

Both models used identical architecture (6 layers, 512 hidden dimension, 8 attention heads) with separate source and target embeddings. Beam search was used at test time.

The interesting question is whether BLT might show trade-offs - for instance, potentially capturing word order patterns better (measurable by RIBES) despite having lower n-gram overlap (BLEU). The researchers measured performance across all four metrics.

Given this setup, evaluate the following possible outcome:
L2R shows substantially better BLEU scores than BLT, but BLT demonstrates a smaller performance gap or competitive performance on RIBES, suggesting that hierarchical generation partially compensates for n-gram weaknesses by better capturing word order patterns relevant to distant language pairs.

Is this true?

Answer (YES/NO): NO